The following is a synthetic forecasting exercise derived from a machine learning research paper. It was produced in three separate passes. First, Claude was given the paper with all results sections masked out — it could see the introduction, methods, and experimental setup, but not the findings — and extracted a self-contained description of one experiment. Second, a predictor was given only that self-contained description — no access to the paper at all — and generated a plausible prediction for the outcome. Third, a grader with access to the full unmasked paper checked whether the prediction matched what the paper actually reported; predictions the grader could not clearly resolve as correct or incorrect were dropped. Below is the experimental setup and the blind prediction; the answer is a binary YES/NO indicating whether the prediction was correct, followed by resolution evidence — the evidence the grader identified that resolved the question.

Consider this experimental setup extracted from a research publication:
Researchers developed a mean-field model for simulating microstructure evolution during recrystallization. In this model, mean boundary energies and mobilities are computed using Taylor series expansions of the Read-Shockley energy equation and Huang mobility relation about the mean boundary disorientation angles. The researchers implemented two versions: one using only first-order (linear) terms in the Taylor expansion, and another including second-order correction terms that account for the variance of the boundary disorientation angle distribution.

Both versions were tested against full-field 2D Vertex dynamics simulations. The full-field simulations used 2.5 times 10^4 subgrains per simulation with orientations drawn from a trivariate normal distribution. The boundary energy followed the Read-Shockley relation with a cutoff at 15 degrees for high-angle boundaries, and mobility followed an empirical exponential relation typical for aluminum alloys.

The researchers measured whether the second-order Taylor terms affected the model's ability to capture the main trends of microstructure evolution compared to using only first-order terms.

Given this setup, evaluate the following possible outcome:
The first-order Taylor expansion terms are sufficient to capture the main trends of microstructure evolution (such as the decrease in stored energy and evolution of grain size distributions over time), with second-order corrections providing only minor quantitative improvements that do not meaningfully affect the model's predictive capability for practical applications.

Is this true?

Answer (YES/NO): NO